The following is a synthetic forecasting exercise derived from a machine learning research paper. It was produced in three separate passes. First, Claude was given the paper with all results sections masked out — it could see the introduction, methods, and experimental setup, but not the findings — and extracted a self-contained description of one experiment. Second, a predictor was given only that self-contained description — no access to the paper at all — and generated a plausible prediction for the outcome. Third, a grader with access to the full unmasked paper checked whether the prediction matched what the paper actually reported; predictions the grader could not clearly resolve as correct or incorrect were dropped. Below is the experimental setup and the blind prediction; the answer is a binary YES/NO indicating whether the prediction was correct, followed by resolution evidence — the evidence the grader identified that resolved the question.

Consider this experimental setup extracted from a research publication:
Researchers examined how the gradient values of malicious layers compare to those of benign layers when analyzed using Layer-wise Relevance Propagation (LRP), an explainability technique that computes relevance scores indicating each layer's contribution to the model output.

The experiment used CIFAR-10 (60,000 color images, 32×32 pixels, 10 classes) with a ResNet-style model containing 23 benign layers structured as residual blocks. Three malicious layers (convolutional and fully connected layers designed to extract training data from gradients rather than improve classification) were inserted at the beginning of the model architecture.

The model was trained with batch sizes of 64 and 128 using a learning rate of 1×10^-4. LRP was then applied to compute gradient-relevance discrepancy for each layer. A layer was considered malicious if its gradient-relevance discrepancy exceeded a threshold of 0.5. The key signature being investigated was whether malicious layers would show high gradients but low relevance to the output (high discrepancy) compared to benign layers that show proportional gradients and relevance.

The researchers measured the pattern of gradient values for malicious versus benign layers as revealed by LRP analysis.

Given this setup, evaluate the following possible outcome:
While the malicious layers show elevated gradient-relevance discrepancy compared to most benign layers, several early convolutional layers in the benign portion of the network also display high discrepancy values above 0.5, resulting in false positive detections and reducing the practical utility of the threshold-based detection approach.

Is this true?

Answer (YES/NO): NO